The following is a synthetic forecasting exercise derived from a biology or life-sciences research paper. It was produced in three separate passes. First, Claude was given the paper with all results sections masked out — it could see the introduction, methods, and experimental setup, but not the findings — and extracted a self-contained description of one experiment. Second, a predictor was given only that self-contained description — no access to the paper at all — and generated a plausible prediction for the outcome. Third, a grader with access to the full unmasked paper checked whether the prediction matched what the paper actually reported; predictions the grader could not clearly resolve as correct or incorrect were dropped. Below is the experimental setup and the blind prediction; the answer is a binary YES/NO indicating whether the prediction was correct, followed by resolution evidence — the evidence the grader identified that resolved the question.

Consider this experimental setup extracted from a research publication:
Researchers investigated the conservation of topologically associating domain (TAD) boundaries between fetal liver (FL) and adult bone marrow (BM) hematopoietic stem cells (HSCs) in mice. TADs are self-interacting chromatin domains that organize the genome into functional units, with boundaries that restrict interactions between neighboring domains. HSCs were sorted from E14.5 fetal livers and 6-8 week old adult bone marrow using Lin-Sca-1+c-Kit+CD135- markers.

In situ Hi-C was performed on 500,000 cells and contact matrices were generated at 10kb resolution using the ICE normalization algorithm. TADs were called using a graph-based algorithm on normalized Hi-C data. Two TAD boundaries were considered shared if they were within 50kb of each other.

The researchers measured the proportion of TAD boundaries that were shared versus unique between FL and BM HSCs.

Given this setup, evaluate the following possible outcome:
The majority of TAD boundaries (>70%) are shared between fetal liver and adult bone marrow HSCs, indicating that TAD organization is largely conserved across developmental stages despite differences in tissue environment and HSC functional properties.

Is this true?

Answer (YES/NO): YES